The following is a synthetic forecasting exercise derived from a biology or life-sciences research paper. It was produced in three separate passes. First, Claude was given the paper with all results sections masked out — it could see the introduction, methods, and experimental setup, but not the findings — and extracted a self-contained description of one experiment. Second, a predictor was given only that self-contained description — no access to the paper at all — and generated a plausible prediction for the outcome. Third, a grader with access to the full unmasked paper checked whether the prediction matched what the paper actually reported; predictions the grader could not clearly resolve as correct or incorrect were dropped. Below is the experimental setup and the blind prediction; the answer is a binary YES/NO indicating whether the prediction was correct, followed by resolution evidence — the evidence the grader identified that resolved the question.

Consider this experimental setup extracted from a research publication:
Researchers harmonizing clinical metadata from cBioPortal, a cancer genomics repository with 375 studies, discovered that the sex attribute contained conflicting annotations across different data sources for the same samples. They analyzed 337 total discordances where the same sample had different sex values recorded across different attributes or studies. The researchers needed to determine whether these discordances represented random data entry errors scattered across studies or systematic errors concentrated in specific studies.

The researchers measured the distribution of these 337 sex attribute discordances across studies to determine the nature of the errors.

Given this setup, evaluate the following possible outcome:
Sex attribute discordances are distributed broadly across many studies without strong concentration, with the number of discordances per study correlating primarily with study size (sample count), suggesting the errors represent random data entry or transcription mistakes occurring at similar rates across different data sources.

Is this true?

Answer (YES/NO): NO